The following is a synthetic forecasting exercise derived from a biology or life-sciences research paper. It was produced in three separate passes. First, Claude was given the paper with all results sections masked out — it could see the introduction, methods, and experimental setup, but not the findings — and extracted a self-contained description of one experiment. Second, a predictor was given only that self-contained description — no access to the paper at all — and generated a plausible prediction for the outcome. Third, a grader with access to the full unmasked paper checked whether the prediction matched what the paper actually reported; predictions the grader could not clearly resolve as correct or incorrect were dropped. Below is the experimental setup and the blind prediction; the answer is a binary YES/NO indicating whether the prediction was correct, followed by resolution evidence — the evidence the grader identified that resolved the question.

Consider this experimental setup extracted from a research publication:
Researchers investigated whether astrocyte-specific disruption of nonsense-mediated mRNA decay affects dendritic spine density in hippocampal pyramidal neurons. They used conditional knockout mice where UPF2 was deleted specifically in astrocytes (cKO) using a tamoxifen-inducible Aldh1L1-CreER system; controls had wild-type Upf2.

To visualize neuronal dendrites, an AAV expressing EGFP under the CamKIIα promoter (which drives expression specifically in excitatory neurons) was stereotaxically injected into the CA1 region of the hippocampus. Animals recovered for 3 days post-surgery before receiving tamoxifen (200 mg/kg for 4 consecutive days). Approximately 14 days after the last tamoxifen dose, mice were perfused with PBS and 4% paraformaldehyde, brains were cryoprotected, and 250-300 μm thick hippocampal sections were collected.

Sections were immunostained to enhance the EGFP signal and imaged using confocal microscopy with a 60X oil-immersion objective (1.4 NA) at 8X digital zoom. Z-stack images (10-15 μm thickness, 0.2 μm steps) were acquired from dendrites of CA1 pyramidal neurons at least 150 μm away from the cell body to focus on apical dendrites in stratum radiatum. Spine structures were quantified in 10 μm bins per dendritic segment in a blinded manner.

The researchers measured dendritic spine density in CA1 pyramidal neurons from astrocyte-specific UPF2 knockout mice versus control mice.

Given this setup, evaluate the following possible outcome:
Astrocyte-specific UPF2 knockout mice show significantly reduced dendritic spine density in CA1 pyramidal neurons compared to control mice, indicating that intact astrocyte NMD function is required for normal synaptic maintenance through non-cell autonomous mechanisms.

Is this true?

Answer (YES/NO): YES